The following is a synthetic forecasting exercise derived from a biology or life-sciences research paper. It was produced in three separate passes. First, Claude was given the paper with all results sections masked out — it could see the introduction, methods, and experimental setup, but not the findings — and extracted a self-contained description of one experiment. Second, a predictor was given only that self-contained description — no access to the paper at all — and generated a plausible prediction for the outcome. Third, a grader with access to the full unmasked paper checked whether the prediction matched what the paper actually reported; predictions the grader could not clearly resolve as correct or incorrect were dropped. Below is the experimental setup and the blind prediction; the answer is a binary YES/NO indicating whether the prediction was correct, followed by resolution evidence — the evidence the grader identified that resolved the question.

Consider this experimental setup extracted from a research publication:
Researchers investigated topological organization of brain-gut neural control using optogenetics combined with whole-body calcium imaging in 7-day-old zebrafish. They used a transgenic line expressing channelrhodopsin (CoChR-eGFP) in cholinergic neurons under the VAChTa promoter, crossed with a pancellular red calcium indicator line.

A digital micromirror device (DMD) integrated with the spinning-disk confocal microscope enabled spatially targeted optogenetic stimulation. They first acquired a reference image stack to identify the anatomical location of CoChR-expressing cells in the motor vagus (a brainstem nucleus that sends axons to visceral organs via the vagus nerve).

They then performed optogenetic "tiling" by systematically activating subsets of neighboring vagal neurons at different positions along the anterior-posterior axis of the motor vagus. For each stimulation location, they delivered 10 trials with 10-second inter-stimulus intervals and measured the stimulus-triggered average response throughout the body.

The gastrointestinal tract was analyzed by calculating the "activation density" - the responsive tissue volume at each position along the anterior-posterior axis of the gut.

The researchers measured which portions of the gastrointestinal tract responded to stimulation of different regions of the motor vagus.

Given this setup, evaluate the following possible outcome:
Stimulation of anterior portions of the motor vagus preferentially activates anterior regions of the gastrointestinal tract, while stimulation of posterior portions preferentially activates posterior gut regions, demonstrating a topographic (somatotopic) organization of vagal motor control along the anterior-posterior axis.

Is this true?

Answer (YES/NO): YES